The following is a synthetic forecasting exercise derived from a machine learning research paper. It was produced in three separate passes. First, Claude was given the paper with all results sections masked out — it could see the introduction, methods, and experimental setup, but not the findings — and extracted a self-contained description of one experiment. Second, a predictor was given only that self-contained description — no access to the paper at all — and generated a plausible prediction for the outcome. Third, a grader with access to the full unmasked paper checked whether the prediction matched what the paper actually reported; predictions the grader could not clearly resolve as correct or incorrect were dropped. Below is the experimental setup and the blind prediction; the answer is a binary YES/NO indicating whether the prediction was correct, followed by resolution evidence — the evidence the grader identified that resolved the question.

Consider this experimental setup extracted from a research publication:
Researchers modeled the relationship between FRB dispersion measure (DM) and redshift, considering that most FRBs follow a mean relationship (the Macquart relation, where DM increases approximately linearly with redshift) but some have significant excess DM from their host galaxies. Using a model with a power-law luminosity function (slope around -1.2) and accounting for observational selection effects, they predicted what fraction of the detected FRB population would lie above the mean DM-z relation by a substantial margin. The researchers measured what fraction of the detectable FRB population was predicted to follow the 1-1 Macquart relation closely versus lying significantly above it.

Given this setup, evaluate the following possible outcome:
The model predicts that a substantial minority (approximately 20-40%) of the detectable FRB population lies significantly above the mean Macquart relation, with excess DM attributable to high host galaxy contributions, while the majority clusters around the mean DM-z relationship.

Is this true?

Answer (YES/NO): NO